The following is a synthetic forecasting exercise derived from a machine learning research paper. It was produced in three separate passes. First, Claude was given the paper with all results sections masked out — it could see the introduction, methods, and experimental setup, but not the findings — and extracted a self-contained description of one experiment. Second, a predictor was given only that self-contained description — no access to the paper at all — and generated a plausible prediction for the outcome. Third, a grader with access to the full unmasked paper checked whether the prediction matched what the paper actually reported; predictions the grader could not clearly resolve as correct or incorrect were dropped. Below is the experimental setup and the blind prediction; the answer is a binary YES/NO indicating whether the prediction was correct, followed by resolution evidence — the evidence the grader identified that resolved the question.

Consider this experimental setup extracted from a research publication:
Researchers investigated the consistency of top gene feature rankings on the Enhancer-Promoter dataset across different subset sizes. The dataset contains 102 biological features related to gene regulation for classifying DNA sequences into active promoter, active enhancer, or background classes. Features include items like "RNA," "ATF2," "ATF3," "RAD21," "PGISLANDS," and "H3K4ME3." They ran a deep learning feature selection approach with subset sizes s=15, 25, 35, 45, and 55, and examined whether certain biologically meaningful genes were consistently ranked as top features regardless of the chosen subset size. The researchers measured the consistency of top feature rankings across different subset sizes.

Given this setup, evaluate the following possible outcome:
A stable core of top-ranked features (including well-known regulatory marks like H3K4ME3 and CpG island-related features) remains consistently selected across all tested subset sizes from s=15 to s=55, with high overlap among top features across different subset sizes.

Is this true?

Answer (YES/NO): NO